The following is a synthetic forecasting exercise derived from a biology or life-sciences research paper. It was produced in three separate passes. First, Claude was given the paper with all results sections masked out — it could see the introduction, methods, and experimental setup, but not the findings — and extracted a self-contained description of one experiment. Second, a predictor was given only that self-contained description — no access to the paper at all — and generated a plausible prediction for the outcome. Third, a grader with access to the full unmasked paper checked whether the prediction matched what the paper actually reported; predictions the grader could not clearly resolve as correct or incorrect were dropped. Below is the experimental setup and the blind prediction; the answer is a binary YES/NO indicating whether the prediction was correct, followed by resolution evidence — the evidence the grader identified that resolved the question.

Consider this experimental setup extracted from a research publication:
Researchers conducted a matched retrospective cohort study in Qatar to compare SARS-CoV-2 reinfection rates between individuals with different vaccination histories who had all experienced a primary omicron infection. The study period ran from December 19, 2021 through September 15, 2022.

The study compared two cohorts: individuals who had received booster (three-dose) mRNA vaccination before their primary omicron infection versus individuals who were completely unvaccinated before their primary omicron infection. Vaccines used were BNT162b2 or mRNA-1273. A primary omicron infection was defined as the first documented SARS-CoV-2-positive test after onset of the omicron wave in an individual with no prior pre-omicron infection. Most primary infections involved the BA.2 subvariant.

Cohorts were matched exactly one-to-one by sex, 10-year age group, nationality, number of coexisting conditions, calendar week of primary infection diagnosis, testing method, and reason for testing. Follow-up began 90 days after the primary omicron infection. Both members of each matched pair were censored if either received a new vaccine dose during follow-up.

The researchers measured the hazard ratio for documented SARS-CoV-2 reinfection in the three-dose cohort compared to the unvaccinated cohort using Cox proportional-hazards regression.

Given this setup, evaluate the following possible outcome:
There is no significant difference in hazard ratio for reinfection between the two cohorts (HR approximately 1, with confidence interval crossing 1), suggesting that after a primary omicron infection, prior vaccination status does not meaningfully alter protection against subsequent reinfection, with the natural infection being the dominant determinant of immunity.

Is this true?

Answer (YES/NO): NO